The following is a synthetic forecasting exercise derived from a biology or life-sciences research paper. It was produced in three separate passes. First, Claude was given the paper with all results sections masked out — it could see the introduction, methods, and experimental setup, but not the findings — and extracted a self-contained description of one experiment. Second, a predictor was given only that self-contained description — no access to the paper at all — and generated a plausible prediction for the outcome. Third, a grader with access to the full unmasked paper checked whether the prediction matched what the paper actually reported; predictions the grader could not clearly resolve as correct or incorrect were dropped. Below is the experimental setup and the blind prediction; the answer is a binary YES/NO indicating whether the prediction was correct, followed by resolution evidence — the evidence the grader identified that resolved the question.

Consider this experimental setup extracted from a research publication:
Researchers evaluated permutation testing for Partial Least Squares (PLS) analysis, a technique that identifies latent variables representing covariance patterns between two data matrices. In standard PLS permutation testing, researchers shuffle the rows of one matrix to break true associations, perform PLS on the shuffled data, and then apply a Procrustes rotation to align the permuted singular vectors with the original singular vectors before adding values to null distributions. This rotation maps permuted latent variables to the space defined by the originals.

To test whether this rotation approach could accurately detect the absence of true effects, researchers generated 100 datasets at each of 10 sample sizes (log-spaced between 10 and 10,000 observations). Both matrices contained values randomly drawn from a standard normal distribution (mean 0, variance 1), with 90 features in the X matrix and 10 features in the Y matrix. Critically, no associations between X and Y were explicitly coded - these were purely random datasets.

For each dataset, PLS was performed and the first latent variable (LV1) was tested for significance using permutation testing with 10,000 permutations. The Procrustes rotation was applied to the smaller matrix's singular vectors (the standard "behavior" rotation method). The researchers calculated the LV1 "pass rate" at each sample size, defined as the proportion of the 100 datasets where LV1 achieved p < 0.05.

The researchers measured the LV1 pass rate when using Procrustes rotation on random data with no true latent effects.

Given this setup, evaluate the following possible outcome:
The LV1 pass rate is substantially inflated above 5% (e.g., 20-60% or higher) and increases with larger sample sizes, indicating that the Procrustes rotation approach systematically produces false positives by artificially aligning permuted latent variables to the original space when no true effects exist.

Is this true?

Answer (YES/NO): YES